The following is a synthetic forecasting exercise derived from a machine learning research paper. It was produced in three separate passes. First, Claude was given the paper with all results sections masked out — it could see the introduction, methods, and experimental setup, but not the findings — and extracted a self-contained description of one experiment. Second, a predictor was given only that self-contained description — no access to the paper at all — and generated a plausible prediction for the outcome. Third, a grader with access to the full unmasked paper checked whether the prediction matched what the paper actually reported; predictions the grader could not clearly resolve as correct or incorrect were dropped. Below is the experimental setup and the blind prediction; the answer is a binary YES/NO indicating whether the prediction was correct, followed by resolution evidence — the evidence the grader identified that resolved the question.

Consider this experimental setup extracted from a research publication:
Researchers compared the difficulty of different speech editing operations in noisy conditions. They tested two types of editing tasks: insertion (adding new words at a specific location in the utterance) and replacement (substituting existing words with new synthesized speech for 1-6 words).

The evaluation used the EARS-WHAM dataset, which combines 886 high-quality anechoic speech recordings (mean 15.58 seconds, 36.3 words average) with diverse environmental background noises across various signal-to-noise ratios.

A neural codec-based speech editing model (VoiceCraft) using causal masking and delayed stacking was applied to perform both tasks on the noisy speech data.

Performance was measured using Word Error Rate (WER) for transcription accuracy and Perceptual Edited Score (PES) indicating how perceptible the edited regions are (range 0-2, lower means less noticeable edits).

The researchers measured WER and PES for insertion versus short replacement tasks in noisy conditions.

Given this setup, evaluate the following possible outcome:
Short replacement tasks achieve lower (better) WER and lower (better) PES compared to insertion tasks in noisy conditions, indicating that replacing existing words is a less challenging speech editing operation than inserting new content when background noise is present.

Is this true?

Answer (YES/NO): YES